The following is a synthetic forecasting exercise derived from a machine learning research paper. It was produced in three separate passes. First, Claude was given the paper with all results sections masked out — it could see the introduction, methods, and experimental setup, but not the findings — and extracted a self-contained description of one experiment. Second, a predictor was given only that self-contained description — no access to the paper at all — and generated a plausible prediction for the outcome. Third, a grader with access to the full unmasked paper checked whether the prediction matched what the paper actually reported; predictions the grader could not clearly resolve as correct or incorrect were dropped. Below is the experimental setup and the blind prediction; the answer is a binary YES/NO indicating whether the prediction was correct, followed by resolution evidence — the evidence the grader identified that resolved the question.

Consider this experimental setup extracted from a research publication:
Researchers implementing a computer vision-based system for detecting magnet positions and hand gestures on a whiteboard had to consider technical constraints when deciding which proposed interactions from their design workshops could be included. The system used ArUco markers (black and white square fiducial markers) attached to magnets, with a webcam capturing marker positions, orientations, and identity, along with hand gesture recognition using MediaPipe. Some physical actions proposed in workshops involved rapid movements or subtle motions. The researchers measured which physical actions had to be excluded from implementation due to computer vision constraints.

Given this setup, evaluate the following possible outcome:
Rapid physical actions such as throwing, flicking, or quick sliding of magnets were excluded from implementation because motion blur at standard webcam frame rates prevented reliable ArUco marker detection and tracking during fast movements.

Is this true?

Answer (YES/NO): NO